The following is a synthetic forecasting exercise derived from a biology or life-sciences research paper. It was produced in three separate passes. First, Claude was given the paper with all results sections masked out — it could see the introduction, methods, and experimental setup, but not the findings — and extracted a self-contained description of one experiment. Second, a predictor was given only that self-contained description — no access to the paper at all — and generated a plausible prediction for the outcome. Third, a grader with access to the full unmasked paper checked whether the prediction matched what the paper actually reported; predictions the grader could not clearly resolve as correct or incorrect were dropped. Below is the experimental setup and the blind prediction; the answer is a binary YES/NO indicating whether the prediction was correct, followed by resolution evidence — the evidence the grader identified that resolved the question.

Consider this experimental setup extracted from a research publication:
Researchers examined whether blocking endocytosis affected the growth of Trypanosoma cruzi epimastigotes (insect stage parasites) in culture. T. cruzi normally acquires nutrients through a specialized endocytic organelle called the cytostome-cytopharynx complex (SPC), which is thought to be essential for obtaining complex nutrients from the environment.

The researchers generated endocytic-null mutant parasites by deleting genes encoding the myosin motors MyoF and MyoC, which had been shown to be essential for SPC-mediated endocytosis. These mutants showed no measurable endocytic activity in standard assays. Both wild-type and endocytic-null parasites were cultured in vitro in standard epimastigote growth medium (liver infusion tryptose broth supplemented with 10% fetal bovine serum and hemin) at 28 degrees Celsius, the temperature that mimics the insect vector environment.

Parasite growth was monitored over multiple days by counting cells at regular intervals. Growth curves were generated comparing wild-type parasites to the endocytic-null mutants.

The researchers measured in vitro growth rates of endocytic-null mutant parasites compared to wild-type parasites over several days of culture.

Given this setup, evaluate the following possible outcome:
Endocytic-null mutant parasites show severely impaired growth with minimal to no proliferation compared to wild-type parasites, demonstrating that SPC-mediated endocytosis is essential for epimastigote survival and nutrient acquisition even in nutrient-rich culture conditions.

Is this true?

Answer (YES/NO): NO